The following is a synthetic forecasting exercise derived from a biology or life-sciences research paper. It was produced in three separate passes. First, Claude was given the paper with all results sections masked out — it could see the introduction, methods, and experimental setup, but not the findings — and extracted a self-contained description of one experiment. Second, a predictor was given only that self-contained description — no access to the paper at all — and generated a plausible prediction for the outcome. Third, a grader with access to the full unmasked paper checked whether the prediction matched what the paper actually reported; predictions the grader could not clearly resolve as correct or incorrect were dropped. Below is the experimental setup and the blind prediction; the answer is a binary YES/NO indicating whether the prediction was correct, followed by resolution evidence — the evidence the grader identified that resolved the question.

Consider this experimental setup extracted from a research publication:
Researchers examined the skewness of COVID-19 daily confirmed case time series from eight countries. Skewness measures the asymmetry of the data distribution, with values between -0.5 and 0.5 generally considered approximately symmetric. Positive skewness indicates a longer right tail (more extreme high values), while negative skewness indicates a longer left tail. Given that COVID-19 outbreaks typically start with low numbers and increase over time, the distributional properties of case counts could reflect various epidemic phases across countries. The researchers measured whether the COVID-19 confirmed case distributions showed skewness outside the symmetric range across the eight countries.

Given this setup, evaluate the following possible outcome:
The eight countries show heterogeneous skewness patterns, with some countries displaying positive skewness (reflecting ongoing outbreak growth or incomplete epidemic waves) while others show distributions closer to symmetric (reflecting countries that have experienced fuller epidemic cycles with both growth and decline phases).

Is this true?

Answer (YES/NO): NO